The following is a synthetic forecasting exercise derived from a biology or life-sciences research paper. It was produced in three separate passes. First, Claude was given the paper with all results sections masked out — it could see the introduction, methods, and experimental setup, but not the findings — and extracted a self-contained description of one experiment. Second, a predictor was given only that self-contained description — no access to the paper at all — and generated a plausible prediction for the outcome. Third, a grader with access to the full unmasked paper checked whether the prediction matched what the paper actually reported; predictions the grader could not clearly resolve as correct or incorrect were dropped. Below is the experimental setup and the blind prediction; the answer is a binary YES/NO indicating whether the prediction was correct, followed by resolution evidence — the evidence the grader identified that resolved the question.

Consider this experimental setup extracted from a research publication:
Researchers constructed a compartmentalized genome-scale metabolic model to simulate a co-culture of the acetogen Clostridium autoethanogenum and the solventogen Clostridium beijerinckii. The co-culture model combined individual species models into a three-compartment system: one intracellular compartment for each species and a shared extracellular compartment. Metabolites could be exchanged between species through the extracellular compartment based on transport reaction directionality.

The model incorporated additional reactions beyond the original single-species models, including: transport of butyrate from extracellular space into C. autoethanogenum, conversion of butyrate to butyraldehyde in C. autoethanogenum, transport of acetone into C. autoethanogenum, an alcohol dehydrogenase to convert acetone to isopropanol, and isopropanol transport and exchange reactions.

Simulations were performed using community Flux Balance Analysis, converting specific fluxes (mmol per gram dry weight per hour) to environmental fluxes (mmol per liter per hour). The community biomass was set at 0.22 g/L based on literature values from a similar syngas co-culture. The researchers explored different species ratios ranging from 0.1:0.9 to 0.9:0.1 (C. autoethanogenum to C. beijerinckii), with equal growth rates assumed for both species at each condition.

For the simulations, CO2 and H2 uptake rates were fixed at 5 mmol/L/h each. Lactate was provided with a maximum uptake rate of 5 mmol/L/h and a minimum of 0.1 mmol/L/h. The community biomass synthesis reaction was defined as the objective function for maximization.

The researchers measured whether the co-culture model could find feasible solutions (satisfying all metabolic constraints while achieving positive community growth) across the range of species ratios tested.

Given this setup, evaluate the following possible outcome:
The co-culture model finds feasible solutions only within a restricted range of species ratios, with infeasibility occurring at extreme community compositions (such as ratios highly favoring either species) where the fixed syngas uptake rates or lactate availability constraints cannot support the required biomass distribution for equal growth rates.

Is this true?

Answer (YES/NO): NO